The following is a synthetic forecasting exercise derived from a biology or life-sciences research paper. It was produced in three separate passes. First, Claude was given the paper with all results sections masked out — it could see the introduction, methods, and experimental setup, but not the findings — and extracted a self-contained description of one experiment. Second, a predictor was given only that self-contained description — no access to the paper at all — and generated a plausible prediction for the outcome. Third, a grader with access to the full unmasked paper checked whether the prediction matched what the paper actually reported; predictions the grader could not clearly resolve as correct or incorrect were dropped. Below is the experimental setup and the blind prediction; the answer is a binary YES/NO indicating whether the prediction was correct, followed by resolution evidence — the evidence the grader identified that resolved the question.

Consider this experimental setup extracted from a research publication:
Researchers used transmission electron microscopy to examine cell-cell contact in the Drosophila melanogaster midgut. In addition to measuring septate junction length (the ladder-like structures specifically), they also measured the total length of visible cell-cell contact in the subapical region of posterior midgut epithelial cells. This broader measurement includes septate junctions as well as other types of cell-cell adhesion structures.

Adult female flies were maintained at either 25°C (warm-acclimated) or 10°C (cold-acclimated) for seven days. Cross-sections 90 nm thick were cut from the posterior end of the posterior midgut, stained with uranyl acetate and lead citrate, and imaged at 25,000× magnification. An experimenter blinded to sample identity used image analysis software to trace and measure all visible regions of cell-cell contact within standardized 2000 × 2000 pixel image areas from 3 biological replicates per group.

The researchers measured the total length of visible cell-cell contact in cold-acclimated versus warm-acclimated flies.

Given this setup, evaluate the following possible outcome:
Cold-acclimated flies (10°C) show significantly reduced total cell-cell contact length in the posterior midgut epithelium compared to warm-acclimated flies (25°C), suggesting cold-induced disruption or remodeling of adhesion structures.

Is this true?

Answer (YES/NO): NO